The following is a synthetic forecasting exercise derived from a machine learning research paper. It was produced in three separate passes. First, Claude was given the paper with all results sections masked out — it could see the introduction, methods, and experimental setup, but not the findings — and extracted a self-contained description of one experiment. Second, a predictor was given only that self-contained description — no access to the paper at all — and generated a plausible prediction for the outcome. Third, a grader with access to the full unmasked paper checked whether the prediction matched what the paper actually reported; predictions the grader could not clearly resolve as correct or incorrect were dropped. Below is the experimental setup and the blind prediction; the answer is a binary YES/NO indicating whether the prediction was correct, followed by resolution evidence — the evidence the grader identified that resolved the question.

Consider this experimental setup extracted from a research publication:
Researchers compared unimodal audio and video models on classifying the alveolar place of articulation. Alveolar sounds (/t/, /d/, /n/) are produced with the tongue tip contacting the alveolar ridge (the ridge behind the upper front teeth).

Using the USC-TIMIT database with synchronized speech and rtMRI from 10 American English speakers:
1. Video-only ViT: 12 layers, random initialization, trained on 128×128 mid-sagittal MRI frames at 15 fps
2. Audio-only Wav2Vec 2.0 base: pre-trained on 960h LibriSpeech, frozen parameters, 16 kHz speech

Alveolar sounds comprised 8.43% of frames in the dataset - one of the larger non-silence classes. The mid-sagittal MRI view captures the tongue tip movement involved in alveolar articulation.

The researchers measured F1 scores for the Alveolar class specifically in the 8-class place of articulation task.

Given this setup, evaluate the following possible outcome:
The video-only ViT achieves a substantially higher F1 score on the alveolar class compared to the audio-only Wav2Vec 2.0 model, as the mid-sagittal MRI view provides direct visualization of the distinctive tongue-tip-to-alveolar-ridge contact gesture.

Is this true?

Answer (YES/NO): NO